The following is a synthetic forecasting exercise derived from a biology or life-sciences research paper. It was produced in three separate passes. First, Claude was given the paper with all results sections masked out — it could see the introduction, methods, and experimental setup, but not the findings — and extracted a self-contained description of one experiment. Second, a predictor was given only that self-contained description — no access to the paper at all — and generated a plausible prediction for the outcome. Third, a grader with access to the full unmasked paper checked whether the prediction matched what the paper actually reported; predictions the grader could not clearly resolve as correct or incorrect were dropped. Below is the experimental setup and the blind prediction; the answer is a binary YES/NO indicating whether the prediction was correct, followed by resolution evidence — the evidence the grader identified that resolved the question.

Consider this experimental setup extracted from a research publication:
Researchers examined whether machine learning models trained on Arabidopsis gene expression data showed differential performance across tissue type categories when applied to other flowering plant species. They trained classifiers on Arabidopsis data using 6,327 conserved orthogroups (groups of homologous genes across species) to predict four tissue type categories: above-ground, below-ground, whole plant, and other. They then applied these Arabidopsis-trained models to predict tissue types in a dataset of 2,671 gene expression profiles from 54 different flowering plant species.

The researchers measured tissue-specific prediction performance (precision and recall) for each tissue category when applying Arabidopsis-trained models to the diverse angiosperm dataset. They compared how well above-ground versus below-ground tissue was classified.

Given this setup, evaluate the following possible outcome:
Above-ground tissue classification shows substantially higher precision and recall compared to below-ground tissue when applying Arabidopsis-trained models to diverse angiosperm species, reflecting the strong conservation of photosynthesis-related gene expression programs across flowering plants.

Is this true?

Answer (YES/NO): NO